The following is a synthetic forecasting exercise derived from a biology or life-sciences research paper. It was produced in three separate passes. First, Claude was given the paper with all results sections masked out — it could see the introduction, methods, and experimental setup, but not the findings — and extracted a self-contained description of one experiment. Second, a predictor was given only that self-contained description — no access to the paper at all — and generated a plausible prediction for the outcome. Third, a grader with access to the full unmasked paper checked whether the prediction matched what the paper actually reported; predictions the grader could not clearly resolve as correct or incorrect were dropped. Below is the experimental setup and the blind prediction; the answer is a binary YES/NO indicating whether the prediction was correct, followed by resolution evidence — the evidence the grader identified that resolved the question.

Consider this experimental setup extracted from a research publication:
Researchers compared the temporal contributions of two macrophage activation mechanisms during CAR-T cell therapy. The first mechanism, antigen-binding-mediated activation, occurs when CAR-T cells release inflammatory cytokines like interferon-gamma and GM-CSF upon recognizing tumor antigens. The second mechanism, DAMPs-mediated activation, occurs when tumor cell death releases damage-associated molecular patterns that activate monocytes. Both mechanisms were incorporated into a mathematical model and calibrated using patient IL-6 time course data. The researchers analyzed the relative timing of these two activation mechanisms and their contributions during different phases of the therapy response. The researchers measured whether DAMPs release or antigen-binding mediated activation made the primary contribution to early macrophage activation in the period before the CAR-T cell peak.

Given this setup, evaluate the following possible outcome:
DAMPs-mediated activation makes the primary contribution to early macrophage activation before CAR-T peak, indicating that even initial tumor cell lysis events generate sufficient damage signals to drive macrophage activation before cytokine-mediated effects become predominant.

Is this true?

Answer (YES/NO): YES